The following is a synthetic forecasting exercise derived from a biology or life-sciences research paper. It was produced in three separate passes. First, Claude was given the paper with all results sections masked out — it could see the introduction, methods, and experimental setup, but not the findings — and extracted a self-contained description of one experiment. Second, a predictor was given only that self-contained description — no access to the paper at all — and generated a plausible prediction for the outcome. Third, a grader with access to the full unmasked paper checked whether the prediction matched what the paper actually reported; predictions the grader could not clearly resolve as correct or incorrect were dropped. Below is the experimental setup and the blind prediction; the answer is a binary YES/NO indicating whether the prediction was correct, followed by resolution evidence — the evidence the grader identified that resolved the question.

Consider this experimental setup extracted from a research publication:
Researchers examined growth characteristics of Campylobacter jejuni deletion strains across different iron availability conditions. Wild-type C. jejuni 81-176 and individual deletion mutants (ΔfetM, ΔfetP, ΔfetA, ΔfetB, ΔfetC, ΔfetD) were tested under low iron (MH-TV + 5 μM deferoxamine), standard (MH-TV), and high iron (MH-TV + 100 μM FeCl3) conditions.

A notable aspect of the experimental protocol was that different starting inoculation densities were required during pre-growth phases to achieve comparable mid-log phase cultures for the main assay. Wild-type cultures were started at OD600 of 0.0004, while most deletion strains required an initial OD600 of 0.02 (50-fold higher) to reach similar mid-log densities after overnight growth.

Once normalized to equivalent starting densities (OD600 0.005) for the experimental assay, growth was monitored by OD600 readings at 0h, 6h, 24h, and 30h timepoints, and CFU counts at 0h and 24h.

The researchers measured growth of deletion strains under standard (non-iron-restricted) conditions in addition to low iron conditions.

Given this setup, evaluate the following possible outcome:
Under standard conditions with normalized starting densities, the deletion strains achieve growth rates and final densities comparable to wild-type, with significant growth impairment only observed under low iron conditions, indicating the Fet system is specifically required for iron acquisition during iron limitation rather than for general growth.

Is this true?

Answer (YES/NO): NO